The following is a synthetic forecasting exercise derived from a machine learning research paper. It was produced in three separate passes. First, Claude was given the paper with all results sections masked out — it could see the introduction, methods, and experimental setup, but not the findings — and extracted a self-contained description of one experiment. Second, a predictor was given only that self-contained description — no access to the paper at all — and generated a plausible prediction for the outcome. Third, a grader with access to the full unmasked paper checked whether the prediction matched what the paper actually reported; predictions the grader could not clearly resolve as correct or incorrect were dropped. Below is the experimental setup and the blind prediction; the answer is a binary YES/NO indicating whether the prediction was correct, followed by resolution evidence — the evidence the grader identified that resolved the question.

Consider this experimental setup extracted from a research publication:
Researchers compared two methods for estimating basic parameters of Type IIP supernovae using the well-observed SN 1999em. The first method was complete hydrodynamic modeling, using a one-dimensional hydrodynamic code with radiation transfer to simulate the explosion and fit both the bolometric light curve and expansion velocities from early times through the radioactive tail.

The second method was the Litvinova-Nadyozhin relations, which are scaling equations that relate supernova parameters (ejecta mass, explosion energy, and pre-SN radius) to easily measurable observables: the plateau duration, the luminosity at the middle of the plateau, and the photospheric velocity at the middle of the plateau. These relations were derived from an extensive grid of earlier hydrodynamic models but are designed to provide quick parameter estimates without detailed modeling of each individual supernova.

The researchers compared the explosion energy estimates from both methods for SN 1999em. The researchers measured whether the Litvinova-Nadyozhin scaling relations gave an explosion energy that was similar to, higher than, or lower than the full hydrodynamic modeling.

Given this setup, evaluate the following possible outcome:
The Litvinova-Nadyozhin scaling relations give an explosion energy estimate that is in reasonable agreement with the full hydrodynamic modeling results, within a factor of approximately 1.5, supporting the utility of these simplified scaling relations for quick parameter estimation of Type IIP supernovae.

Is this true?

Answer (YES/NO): NO